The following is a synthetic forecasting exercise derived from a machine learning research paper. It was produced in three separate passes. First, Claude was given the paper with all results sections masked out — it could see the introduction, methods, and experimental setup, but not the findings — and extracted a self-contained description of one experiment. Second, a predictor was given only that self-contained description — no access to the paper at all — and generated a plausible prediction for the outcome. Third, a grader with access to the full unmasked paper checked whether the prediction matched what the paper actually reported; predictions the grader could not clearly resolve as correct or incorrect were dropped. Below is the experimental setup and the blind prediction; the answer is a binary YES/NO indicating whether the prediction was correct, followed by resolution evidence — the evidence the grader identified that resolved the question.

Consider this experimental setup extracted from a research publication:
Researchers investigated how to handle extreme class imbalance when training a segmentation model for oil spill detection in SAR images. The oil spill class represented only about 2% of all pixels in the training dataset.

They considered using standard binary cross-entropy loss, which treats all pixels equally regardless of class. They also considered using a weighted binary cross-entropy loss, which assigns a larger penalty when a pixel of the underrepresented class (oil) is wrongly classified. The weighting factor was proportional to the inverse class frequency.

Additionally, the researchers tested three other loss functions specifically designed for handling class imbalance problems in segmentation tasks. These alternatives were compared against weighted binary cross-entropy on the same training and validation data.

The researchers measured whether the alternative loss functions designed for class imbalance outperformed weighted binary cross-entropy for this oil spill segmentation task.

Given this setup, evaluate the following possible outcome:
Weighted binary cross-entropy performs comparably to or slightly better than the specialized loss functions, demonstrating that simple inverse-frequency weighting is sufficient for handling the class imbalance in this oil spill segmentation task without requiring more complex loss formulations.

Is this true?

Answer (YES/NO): YES